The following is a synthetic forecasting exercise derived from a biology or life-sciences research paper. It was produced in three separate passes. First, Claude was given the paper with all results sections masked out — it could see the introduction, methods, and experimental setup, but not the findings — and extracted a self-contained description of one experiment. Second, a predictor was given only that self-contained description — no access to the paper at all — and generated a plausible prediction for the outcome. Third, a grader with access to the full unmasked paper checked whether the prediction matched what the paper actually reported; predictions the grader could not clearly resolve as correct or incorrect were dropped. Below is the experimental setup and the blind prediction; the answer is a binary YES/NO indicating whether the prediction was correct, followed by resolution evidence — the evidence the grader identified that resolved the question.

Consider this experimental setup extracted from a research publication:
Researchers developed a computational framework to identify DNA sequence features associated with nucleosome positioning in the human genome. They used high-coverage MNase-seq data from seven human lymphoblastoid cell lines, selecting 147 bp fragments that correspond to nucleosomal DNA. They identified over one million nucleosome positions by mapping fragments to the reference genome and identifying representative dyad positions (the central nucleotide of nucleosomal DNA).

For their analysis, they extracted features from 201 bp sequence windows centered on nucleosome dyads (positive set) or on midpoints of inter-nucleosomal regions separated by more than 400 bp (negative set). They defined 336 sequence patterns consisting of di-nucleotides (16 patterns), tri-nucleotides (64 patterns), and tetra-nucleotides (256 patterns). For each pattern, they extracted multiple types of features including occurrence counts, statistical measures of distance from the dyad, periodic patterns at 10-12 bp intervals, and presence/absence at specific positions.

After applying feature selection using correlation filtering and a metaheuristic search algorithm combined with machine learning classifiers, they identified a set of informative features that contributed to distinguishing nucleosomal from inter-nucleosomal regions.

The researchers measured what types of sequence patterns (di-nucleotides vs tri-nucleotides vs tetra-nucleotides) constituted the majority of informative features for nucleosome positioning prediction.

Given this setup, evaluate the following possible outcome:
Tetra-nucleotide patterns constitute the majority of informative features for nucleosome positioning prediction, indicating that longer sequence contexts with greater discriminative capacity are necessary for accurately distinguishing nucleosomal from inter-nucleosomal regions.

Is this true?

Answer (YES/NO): NO